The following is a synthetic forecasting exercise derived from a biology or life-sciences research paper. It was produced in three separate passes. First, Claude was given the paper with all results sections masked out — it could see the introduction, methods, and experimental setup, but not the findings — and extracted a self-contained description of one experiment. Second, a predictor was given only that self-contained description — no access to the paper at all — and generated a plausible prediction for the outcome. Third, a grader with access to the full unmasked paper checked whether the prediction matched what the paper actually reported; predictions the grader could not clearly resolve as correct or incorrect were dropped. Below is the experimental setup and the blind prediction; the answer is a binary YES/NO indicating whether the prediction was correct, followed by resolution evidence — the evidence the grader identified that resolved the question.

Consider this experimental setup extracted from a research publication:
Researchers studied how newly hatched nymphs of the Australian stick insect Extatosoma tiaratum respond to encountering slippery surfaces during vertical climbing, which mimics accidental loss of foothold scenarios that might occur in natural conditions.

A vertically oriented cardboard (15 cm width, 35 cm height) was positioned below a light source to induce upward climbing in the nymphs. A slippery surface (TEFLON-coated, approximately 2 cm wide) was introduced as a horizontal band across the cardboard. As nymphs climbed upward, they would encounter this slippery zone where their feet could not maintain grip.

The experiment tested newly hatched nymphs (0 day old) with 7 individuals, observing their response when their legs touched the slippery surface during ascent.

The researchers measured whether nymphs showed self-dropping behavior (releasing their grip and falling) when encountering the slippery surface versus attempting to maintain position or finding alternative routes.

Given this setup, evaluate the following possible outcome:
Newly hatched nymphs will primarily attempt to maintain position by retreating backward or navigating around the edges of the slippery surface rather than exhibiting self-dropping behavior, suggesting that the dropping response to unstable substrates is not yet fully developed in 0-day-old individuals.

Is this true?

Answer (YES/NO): NO